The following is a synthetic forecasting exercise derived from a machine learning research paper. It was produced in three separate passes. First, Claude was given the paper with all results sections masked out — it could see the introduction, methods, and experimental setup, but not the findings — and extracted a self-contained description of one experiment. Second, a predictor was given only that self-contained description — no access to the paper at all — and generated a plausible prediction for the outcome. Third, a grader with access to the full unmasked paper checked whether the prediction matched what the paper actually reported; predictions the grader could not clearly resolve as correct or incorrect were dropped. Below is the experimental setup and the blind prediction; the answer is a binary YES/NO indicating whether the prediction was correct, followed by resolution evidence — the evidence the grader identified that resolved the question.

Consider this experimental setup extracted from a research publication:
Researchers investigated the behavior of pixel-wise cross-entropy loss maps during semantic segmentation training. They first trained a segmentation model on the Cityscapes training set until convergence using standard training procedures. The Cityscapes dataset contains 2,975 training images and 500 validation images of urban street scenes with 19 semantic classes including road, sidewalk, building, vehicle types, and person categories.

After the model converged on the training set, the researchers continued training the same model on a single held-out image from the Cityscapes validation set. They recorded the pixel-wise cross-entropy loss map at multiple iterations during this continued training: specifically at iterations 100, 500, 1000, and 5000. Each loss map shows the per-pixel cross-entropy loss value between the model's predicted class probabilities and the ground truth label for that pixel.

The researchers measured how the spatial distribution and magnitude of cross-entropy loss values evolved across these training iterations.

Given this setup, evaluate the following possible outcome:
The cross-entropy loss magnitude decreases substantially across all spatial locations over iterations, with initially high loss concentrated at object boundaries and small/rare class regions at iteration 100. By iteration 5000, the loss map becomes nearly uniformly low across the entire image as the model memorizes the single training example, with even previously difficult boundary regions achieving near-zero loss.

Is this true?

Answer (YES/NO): NO